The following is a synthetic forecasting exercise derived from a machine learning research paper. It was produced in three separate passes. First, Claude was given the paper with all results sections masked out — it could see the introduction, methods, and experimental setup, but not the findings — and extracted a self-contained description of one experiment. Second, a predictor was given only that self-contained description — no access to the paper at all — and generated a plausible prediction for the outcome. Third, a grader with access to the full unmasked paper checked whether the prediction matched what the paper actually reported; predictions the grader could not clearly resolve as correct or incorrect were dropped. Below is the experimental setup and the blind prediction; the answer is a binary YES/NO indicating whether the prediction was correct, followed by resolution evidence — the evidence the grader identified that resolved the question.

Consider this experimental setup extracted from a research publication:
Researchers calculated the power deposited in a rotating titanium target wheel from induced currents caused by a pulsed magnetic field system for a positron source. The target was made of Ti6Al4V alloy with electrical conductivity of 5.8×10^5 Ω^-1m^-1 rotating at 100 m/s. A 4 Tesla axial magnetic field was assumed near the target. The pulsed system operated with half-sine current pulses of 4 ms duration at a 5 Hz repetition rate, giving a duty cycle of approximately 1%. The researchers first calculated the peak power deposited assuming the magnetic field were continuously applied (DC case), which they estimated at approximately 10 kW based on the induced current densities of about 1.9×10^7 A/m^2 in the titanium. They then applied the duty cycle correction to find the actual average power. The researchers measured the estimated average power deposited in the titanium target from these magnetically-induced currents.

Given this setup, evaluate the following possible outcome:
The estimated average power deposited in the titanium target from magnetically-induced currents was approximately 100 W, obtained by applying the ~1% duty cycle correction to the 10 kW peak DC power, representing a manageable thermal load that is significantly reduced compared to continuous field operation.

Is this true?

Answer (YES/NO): YES